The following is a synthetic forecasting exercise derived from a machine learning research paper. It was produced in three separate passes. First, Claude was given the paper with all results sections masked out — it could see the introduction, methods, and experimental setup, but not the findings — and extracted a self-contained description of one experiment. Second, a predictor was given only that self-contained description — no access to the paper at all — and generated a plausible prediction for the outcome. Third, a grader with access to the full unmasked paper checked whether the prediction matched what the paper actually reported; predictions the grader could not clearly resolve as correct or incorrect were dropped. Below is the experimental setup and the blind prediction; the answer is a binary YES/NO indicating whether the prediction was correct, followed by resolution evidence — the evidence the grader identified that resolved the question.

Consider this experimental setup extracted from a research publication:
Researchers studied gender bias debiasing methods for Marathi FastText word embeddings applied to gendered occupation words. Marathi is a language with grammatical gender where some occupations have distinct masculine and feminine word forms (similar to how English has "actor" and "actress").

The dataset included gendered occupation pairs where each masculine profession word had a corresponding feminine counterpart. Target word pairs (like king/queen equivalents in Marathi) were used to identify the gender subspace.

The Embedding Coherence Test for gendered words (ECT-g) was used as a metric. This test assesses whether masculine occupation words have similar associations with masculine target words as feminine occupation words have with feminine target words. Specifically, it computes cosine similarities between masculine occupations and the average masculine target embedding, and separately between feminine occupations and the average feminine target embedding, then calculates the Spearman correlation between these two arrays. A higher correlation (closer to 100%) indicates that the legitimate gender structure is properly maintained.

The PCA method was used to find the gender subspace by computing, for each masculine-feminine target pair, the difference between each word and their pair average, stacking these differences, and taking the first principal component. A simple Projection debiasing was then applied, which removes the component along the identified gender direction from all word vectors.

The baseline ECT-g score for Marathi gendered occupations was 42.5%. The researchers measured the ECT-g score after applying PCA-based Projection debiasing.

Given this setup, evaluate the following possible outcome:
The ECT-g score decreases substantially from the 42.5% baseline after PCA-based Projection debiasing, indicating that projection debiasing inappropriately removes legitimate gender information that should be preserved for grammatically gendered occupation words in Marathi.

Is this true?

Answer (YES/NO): YES